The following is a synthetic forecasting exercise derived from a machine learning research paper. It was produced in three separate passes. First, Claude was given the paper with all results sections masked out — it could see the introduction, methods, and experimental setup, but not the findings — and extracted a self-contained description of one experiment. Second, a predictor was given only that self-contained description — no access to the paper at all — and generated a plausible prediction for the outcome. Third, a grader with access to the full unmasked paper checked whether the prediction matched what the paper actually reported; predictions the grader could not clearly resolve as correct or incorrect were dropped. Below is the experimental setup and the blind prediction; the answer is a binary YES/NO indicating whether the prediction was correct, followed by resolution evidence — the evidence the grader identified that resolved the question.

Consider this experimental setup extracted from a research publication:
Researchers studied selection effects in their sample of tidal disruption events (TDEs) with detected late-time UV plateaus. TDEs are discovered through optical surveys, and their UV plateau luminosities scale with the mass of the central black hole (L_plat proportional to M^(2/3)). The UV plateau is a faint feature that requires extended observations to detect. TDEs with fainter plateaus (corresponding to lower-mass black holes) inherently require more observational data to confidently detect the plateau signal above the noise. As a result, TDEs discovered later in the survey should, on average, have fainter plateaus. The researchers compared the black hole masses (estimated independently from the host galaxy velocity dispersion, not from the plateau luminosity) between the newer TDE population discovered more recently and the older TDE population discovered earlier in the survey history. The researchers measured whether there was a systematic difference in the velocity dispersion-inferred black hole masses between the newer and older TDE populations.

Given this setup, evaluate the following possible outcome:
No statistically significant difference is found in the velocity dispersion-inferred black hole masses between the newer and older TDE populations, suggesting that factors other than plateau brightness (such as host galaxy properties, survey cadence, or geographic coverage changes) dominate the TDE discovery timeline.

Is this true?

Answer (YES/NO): NO